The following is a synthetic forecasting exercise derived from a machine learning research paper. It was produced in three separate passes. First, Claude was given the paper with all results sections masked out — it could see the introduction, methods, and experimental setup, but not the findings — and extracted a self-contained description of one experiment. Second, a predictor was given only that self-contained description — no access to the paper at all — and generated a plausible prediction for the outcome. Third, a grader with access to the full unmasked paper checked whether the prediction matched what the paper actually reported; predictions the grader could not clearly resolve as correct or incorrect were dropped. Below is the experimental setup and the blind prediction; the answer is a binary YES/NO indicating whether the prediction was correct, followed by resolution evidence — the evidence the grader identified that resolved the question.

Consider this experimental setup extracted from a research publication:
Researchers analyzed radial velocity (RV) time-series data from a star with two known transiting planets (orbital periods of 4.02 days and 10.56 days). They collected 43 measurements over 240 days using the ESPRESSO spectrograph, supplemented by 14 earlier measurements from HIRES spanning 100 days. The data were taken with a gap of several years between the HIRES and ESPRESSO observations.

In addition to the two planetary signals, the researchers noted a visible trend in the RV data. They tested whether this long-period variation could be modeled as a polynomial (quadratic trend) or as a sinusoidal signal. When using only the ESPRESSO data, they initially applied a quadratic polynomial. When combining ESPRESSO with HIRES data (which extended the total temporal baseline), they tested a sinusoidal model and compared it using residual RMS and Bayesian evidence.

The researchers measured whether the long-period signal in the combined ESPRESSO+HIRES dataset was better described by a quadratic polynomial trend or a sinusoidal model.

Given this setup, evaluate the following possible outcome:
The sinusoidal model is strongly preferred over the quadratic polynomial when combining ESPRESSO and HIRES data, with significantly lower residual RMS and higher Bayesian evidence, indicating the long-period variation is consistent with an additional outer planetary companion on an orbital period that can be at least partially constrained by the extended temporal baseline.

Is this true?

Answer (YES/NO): NO